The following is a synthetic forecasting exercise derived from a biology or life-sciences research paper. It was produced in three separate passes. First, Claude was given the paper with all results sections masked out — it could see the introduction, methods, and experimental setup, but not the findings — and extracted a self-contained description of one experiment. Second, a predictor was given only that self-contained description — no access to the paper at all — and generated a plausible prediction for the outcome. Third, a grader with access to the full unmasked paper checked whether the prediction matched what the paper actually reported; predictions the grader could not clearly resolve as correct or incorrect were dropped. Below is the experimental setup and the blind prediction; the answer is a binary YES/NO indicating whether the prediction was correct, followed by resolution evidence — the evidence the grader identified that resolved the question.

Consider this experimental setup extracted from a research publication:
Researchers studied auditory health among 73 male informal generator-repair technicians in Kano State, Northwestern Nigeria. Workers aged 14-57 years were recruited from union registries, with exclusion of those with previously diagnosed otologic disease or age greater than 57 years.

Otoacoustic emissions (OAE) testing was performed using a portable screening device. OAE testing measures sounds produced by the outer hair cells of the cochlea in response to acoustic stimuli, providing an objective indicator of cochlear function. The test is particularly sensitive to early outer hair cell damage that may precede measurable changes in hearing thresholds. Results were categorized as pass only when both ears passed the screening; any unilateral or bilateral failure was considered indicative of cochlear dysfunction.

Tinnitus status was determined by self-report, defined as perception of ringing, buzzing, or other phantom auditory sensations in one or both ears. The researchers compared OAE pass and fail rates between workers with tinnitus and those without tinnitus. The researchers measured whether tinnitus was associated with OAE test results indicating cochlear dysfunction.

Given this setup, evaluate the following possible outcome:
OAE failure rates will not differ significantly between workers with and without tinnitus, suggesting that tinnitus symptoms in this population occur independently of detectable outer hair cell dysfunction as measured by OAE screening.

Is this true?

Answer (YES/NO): NO